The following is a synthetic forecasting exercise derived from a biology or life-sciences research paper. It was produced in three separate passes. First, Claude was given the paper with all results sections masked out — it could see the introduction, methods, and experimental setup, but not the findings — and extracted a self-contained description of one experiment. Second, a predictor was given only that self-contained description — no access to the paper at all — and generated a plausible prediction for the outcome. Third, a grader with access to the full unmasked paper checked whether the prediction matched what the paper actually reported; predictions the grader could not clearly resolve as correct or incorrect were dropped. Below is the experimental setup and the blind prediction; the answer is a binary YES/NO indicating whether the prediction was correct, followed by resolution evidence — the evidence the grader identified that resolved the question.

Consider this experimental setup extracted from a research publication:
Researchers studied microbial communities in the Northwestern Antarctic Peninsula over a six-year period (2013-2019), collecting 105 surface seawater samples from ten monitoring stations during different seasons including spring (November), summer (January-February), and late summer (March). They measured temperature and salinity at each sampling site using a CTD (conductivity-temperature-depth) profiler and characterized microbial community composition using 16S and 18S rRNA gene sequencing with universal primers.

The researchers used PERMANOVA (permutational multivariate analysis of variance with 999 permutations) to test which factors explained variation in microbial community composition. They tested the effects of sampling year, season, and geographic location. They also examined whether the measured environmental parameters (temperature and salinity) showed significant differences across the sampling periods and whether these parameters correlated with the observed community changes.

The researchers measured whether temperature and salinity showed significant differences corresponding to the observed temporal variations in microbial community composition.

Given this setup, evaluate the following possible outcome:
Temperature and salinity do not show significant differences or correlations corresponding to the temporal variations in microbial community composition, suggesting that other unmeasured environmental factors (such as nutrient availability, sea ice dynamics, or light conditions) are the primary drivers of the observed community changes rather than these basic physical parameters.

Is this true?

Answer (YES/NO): NO